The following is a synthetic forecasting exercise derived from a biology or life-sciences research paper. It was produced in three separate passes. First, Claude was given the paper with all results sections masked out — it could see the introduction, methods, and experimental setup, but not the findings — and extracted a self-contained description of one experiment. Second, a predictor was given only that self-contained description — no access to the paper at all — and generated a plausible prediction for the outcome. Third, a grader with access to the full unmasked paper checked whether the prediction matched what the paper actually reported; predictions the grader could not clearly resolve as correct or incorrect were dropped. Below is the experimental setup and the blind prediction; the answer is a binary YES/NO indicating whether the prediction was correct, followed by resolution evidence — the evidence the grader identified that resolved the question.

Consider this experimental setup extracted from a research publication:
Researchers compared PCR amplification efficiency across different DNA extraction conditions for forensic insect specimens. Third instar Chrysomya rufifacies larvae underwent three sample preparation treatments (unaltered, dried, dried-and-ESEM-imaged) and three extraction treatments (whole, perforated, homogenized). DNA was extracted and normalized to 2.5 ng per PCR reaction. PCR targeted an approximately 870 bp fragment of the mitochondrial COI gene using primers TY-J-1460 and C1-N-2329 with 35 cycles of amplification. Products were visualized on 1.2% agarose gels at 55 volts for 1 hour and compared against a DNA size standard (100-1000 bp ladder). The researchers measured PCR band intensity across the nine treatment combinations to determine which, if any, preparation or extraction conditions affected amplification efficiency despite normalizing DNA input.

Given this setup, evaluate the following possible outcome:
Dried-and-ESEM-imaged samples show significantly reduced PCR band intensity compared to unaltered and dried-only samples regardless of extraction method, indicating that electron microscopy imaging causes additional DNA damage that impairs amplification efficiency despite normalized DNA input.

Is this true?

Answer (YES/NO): NO